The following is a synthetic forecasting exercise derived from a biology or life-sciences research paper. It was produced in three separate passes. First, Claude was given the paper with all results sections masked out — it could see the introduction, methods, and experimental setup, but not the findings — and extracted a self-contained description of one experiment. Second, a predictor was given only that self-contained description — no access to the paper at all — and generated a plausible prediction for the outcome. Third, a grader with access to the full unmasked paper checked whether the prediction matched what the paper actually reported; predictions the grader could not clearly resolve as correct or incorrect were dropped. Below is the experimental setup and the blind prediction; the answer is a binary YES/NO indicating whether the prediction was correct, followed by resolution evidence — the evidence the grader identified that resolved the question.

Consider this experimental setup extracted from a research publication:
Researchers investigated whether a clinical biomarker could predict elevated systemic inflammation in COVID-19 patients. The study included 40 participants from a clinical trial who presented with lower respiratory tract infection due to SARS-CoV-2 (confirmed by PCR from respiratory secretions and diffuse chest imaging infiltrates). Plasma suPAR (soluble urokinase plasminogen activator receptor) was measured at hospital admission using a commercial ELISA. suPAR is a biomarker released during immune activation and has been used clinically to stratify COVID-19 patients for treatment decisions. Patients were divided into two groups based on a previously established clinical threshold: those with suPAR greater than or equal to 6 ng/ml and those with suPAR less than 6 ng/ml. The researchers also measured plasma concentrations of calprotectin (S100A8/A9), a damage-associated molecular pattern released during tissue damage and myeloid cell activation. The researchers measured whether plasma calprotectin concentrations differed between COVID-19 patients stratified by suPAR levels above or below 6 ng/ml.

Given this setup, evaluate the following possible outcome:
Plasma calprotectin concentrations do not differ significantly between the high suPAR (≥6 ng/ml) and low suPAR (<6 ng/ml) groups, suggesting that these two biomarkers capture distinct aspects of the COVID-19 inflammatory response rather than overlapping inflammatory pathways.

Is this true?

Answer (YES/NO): NO